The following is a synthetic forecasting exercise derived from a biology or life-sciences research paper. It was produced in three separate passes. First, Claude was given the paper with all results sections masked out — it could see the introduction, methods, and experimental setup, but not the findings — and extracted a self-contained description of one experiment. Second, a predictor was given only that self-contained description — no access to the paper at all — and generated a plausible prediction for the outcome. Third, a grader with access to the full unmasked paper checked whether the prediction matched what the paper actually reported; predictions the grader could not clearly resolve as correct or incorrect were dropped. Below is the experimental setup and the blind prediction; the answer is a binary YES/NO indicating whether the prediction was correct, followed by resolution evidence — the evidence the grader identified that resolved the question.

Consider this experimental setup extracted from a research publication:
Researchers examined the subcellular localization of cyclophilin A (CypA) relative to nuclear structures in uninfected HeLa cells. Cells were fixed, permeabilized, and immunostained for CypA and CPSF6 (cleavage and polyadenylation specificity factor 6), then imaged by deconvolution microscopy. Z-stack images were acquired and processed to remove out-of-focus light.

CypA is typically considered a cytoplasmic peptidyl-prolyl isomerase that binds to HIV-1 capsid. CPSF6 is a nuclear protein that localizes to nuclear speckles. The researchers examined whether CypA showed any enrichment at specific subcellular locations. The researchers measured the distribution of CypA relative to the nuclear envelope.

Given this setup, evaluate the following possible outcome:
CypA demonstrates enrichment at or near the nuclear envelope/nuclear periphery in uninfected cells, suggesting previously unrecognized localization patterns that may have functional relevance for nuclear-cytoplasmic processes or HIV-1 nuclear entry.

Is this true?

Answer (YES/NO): YES